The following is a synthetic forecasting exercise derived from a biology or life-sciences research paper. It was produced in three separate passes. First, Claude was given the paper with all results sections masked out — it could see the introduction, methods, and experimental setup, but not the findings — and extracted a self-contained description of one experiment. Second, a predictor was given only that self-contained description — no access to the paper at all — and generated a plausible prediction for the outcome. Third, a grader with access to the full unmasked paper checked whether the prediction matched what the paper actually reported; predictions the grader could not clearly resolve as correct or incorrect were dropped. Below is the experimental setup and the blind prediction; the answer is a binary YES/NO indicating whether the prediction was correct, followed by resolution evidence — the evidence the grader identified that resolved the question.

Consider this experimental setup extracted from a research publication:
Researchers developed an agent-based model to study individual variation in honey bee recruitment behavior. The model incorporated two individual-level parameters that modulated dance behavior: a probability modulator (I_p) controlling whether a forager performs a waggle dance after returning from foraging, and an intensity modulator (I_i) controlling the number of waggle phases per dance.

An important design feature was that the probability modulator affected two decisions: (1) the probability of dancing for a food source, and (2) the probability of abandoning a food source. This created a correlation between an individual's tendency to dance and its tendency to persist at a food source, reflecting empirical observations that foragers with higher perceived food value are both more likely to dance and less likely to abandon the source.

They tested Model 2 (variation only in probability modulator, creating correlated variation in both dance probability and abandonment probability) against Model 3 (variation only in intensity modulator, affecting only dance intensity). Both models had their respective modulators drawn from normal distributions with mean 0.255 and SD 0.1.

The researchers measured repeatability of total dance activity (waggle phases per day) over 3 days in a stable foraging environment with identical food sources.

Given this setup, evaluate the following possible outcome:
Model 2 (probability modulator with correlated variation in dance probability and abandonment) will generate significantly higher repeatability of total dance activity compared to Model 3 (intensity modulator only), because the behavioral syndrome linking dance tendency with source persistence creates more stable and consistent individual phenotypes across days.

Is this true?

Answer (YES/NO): NO